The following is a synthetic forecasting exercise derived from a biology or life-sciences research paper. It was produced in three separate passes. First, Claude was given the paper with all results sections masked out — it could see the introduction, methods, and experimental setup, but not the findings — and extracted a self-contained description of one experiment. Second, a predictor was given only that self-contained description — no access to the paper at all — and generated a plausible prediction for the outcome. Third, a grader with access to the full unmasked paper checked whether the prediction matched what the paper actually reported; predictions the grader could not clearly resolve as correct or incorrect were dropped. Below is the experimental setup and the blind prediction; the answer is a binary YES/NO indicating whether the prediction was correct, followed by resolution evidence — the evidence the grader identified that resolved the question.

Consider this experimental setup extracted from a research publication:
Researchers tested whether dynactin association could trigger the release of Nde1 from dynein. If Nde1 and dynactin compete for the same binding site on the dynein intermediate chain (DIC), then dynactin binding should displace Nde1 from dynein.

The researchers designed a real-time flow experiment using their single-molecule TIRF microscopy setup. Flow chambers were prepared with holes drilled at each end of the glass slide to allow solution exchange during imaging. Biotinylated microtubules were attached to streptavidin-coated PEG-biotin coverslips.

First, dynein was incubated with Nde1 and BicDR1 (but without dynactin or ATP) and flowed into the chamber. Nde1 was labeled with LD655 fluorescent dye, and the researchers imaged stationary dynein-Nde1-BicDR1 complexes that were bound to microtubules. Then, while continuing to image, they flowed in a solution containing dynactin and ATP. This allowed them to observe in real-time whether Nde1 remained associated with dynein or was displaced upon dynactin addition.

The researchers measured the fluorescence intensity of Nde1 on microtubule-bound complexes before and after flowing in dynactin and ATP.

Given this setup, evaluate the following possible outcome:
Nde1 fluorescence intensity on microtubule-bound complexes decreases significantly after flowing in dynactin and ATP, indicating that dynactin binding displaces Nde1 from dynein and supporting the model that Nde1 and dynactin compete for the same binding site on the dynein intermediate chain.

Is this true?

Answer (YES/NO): YES